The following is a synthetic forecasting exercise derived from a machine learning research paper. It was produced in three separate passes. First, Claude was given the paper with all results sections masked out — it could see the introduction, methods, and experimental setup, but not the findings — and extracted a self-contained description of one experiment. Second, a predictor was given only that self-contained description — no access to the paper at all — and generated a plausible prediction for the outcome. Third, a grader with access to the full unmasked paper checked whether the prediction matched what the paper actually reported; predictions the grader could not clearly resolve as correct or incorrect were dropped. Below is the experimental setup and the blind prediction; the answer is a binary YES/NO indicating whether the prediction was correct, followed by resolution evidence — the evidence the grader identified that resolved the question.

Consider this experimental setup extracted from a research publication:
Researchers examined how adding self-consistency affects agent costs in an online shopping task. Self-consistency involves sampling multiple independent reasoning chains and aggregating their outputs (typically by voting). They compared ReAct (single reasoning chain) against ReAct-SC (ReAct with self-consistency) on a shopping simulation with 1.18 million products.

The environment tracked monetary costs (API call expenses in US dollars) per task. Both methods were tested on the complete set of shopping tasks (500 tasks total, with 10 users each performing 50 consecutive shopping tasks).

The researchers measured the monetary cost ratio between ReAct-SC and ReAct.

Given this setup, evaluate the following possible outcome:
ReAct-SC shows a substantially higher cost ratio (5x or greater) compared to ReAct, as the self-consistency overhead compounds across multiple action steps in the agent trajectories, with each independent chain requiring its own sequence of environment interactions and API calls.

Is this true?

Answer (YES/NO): NO